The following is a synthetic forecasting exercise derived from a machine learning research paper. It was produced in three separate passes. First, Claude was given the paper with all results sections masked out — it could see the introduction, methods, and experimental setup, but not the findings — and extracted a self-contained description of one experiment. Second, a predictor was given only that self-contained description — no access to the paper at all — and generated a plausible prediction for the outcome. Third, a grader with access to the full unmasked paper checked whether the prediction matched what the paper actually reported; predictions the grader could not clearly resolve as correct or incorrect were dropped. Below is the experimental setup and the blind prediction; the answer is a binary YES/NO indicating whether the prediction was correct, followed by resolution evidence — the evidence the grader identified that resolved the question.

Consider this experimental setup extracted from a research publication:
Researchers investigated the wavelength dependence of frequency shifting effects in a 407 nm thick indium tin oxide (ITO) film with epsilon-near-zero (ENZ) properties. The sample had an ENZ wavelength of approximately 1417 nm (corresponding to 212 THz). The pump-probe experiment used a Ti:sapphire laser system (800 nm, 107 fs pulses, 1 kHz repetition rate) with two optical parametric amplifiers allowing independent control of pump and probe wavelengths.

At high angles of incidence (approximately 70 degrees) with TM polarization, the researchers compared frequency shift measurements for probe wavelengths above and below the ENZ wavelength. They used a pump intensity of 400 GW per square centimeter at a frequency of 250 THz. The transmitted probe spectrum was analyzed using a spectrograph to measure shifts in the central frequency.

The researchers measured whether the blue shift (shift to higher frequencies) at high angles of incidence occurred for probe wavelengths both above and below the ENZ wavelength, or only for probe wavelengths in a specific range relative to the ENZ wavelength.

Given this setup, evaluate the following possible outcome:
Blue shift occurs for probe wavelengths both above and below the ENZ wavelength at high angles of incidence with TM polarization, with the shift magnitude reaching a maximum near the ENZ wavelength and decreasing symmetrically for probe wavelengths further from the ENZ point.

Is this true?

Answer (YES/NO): NO